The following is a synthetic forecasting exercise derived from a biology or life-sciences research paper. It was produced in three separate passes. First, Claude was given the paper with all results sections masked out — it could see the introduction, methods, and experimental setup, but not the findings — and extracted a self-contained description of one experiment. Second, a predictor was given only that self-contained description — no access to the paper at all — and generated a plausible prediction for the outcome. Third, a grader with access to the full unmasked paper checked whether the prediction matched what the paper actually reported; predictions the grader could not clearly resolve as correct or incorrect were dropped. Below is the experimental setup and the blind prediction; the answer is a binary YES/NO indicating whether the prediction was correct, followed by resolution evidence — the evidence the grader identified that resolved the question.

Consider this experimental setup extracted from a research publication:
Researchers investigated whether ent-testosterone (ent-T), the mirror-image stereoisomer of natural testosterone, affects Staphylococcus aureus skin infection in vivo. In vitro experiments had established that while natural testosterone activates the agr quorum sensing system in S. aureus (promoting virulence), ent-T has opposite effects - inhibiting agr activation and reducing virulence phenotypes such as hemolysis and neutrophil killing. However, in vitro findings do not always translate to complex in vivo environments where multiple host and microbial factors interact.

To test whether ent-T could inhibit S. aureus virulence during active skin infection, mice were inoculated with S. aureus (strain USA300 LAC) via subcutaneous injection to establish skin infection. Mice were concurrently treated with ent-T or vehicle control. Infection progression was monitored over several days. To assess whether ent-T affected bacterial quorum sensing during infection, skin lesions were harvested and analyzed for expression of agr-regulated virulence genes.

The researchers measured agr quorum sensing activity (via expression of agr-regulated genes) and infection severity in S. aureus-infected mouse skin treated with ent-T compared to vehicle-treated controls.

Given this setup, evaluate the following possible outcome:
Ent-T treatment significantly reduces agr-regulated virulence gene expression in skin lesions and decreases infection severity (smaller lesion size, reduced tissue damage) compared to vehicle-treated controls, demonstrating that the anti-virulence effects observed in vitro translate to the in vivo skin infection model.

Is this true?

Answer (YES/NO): NO